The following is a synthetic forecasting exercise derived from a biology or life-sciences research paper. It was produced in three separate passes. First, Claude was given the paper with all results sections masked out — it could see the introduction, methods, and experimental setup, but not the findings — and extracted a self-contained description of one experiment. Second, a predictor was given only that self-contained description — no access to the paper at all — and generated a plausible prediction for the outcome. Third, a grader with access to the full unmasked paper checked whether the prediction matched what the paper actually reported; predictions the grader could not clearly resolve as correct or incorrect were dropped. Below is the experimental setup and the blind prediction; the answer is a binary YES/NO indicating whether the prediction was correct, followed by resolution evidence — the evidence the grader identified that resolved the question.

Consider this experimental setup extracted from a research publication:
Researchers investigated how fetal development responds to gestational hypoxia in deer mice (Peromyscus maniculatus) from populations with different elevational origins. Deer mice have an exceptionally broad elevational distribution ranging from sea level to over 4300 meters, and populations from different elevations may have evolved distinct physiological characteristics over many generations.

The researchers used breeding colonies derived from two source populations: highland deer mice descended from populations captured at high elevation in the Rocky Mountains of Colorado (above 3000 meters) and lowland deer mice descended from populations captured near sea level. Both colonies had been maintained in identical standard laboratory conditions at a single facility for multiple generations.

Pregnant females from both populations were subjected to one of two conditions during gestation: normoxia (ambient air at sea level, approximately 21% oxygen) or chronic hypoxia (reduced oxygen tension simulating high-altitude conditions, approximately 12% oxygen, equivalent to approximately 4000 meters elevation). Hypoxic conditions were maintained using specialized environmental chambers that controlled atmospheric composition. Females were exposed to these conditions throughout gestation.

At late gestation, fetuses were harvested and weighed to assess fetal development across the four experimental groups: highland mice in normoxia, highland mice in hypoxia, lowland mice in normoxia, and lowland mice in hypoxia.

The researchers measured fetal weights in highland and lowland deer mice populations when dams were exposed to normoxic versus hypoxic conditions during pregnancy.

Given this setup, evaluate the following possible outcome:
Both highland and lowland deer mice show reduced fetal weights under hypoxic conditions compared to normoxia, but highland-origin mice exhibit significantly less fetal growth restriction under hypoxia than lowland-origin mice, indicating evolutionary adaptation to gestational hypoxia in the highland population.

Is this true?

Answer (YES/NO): NO